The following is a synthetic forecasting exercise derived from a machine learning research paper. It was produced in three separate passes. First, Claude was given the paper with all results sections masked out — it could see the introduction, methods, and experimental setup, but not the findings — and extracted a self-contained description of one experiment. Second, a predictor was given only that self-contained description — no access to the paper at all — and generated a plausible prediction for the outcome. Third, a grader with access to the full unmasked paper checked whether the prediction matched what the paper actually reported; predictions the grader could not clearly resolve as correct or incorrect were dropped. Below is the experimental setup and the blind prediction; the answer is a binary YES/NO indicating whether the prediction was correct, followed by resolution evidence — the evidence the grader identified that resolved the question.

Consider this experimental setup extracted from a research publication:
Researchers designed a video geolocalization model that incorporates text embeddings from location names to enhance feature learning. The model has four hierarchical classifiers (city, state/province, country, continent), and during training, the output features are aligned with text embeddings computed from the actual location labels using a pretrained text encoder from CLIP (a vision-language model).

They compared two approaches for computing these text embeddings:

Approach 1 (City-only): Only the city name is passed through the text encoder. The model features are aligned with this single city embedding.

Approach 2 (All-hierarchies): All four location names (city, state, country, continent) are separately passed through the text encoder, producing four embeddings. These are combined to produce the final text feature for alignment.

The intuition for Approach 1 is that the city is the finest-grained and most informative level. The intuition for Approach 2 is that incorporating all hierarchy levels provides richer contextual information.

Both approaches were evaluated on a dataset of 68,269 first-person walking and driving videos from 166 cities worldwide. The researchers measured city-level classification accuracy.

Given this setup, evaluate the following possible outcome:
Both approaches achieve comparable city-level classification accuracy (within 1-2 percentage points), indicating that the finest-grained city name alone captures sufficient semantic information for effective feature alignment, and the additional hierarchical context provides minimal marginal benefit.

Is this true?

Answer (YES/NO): NO